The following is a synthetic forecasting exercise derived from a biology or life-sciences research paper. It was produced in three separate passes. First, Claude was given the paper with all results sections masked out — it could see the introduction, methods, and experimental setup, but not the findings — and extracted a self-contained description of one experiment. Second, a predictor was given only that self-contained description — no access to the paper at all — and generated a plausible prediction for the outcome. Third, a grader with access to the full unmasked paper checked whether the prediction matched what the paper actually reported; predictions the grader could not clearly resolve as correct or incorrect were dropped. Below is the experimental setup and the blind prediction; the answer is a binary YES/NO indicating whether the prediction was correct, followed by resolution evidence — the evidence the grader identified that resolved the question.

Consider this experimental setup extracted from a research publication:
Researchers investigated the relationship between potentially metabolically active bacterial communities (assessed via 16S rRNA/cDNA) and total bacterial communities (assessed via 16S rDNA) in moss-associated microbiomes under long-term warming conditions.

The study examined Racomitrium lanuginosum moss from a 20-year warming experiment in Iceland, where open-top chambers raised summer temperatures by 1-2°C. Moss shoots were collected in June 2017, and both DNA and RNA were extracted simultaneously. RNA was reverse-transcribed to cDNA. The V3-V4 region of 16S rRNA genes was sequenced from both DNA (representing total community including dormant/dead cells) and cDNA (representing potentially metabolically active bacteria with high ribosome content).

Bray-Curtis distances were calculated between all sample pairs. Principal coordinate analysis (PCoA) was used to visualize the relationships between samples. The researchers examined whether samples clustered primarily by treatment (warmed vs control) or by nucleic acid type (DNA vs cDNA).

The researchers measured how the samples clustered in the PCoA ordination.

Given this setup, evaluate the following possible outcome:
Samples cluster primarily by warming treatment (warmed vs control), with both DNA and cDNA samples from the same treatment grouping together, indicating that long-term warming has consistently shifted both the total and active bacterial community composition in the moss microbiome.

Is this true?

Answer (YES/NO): NO